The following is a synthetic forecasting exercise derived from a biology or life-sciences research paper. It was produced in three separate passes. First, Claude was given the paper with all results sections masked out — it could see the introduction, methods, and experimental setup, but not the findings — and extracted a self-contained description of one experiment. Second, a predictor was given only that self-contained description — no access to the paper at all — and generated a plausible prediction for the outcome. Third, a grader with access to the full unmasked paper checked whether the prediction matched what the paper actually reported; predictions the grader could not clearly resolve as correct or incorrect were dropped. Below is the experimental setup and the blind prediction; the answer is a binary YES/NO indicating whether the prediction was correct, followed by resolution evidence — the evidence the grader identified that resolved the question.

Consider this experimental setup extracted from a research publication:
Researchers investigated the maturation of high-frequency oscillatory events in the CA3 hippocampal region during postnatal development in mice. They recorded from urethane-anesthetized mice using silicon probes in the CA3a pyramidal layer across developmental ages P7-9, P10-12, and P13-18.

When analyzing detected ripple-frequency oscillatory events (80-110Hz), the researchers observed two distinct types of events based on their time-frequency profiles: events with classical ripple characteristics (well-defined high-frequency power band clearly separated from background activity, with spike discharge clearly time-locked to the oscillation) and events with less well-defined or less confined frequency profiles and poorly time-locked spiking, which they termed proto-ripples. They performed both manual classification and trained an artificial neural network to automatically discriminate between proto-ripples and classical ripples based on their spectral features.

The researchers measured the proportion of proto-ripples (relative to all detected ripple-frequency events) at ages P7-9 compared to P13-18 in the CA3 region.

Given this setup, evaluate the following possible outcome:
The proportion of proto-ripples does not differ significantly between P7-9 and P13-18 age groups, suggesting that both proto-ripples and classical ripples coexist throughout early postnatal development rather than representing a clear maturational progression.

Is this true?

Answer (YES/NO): NO